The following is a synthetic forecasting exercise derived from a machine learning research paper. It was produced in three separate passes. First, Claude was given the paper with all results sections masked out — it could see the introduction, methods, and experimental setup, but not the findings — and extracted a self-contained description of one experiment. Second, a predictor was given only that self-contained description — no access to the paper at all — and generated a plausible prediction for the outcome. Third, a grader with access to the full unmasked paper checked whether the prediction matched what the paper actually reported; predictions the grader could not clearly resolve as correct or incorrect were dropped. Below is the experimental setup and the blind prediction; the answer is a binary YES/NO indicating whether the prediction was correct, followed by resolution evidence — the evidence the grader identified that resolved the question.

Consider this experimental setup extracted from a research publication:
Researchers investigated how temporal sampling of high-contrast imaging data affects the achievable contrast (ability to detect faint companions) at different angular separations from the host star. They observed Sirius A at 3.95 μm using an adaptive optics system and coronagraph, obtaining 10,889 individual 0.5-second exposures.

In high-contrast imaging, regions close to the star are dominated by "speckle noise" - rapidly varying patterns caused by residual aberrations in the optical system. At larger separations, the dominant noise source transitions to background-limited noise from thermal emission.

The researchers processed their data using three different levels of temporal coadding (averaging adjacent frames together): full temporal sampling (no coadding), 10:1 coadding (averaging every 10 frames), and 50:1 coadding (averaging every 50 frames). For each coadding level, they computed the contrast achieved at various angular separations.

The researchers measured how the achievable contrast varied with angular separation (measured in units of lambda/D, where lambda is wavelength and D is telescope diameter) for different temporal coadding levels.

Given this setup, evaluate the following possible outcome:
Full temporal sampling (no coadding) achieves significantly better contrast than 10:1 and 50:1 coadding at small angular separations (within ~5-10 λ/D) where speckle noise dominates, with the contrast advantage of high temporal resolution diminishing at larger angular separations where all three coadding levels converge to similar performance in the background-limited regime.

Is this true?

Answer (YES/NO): NO